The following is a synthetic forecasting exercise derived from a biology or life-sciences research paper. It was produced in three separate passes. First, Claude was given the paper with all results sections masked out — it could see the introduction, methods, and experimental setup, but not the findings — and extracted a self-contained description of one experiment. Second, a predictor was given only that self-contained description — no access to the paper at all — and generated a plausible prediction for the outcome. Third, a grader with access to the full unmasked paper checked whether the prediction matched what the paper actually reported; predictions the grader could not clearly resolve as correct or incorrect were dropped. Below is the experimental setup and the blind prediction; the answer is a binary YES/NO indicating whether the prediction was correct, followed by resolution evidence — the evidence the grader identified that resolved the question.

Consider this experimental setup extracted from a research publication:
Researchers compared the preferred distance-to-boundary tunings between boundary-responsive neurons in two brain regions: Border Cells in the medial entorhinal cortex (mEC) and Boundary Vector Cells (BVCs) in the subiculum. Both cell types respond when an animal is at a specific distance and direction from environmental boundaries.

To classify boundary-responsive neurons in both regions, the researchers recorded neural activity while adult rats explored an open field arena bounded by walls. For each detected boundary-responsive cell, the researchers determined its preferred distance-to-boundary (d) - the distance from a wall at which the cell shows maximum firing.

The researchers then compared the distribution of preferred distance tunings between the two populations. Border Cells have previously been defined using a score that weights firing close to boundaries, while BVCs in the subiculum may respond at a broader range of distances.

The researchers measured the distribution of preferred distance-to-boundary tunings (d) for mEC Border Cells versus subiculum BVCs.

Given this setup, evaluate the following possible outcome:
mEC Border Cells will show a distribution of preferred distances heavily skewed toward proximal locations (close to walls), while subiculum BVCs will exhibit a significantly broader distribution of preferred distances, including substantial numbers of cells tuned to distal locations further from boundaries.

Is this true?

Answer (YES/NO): YES